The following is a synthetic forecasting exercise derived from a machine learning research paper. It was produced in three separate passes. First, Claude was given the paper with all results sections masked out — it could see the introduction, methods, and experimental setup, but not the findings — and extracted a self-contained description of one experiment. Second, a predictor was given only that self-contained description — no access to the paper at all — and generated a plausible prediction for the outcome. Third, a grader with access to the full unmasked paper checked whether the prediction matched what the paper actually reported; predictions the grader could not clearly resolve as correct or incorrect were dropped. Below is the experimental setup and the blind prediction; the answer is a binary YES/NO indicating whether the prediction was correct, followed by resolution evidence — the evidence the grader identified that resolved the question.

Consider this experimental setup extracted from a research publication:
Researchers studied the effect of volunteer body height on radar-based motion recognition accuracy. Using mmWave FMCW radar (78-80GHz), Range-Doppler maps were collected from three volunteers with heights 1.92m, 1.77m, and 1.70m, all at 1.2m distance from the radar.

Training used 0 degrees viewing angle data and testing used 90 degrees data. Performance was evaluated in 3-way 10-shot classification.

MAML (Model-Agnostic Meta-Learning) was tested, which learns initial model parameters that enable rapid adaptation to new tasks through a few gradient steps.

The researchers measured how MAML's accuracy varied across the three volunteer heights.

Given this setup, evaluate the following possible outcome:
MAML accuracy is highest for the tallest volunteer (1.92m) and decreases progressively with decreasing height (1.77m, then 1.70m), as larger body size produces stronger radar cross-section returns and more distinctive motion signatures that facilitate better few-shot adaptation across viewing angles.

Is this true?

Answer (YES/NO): NO